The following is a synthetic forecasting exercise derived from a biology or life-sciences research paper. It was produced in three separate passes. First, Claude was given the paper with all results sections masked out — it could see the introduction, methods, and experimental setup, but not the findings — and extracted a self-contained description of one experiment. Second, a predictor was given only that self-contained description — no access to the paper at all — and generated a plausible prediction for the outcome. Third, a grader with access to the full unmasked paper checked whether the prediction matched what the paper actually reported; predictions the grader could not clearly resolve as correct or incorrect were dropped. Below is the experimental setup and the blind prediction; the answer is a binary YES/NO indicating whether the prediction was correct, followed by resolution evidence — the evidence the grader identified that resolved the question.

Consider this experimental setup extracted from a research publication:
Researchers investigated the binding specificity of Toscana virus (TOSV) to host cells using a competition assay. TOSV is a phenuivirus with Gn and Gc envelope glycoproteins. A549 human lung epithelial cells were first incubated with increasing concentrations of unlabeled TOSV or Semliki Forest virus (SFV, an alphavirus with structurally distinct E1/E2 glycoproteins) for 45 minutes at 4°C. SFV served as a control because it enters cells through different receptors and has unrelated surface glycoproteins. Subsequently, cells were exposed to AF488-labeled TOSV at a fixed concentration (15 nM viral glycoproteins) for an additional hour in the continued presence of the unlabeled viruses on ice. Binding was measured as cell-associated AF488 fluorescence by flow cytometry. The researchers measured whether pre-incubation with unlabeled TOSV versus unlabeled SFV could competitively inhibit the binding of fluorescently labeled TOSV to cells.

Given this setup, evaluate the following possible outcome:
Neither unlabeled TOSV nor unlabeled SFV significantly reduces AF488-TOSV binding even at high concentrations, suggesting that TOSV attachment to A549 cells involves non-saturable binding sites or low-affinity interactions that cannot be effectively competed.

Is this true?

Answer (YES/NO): NO